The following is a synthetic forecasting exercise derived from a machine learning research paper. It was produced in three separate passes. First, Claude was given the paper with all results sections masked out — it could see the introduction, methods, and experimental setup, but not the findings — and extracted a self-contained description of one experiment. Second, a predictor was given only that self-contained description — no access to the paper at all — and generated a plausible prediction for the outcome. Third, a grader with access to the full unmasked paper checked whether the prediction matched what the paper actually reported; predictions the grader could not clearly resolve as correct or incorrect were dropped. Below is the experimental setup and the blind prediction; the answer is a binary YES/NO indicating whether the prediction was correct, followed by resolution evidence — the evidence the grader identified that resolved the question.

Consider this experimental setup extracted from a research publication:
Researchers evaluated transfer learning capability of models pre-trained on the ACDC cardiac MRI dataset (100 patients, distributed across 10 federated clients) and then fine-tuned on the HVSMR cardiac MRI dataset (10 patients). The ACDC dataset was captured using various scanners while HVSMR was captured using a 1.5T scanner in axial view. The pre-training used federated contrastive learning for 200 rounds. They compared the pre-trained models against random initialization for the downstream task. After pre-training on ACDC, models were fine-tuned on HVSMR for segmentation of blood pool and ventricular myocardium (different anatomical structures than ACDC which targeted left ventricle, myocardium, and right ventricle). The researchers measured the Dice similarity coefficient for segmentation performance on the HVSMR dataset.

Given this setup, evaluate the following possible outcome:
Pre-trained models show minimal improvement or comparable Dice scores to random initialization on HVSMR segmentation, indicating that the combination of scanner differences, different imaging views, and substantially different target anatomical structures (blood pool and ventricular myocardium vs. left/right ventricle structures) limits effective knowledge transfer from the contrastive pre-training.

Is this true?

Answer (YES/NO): NO